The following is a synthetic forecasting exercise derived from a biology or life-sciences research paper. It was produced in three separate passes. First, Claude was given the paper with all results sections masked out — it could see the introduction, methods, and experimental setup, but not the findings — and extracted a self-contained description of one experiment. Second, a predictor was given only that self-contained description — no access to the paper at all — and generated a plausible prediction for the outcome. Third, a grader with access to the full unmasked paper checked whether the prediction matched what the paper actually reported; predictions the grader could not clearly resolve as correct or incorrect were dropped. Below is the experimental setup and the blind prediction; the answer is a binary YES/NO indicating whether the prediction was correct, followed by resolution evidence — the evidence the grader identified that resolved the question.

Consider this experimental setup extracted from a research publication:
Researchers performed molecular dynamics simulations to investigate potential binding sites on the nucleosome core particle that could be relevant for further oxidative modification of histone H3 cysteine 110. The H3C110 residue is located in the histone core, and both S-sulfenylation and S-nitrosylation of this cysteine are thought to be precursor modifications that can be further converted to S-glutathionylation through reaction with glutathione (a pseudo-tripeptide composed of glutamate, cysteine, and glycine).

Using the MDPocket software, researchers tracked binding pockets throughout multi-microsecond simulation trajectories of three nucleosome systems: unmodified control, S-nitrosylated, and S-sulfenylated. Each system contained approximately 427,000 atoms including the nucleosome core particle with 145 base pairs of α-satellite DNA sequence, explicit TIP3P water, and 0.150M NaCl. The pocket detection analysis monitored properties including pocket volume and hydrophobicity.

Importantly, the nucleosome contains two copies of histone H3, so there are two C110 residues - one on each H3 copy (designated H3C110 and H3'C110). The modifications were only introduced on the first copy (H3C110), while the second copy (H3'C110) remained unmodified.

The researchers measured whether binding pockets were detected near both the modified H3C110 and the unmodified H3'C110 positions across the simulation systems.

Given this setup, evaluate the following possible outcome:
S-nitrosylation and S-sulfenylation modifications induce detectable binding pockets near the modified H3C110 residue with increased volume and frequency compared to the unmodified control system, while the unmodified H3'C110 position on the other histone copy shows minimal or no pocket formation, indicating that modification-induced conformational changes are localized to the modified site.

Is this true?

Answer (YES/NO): NO